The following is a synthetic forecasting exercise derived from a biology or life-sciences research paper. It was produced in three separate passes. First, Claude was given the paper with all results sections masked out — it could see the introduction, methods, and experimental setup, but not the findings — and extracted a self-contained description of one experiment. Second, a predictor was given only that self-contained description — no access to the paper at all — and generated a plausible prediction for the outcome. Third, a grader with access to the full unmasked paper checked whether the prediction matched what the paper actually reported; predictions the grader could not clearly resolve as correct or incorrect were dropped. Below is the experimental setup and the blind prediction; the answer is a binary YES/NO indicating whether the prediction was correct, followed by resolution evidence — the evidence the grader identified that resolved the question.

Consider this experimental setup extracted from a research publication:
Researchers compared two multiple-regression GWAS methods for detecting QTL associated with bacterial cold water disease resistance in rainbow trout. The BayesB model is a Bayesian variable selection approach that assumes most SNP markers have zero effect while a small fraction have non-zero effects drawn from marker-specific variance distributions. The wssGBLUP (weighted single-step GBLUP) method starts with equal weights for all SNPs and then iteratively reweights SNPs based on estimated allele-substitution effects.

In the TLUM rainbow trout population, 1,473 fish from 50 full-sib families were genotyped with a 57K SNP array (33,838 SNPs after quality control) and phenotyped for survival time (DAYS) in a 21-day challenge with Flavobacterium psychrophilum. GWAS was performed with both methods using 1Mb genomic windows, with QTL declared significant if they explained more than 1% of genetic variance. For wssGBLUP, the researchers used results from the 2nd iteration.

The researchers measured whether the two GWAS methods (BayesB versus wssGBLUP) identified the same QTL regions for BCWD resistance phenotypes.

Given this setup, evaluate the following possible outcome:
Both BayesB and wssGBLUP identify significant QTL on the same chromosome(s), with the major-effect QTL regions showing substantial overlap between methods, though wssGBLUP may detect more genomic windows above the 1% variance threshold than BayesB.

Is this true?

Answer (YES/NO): YES